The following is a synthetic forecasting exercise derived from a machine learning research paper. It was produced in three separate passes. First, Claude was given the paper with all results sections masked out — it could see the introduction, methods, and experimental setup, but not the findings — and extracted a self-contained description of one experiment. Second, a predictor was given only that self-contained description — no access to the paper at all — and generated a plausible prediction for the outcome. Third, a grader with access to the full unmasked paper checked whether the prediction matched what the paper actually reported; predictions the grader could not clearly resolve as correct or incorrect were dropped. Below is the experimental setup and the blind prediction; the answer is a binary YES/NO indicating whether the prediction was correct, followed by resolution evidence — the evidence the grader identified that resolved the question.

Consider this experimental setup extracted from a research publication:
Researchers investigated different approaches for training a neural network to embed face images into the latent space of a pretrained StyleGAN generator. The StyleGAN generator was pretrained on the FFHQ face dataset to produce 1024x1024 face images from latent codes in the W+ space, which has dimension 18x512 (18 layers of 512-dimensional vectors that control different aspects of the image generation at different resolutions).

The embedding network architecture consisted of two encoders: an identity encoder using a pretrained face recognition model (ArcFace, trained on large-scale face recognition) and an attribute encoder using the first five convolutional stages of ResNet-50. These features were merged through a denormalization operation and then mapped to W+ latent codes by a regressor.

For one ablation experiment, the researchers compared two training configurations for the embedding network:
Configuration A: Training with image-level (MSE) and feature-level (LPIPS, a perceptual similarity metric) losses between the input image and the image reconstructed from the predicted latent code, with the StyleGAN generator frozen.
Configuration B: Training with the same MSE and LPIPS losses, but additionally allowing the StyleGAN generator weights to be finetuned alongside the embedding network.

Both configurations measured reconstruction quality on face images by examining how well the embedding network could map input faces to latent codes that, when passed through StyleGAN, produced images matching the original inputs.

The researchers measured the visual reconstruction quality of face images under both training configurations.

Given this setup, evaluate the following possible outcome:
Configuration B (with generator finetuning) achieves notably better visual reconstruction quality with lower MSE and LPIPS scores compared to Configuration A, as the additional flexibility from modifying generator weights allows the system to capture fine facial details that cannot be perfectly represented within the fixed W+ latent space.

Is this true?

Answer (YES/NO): NO